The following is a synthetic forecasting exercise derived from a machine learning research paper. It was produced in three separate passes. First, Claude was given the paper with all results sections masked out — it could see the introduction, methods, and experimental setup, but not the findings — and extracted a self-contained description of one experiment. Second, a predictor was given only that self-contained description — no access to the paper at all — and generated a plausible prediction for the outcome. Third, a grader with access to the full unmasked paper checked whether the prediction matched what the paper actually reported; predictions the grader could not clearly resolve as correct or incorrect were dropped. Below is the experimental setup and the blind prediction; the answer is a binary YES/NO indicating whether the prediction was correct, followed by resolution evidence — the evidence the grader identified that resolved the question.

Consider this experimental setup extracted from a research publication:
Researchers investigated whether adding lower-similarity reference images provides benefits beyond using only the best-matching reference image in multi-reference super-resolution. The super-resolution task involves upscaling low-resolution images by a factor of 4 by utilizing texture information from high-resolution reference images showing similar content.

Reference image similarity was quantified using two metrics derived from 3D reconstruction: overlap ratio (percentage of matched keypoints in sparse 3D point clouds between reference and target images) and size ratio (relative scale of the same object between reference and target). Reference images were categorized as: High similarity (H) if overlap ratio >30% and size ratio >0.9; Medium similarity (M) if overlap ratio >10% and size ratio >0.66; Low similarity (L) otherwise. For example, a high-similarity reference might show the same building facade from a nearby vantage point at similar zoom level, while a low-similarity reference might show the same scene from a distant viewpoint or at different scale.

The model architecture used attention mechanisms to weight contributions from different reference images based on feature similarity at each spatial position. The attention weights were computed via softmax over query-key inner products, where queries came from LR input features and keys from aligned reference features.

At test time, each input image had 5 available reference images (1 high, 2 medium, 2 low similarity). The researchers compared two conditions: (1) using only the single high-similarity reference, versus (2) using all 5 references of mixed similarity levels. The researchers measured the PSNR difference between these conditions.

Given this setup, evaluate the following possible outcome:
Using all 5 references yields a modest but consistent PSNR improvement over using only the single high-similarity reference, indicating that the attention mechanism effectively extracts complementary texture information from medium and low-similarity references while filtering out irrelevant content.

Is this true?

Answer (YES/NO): YES